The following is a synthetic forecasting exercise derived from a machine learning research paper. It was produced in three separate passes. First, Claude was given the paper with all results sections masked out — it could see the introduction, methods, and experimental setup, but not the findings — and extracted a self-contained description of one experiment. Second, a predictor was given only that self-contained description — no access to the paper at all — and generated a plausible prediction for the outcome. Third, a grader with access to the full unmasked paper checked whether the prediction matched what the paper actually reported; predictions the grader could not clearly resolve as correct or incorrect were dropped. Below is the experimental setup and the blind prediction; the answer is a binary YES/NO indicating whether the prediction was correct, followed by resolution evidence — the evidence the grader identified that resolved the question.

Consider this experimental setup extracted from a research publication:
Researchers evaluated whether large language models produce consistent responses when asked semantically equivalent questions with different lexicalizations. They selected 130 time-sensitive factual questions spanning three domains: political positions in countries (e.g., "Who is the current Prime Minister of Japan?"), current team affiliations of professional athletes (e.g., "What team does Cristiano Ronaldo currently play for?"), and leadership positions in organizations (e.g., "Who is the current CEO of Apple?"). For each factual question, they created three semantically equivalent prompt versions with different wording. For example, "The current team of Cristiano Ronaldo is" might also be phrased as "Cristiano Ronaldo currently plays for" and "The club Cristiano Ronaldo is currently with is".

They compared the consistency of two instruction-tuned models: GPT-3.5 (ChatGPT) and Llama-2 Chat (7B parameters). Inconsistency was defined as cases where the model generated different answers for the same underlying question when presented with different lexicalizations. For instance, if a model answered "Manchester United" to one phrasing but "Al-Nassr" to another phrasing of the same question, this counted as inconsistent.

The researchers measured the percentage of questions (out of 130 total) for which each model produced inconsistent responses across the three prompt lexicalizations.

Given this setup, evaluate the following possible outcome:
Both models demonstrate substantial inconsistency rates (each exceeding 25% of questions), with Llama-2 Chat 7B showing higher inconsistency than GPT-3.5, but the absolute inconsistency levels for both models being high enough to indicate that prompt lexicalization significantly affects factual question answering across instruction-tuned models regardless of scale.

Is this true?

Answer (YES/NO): NO